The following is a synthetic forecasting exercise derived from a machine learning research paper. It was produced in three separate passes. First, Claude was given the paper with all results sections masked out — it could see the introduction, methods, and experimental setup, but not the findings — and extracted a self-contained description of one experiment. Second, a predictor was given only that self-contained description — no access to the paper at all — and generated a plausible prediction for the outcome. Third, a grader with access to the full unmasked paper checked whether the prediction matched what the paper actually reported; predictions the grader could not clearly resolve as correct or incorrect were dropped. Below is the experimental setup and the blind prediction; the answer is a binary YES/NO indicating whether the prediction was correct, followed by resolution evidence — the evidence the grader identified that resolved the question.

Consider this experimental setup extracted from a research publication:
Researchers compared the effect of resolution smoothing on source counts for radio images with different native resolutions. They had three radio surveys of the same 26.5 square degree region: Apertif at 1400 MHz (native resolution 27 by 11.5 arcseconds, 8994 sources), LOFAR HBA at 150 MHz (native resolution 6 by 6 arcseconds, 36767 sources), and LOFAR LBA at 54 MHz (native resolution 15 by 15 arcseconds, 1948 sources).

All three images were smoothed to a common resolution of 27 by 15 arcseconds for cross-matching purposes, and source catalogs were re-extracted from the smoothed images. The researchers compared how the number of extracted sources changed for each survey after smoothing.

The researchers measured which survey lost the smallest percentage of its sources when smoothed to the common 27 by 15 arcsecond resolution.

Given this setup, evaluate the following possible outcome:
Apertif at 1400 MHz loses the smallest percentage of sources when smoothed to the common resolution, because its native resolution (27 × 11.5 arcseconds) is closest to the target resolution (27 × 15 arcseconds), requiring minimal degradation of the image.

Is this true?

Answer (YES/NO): YES